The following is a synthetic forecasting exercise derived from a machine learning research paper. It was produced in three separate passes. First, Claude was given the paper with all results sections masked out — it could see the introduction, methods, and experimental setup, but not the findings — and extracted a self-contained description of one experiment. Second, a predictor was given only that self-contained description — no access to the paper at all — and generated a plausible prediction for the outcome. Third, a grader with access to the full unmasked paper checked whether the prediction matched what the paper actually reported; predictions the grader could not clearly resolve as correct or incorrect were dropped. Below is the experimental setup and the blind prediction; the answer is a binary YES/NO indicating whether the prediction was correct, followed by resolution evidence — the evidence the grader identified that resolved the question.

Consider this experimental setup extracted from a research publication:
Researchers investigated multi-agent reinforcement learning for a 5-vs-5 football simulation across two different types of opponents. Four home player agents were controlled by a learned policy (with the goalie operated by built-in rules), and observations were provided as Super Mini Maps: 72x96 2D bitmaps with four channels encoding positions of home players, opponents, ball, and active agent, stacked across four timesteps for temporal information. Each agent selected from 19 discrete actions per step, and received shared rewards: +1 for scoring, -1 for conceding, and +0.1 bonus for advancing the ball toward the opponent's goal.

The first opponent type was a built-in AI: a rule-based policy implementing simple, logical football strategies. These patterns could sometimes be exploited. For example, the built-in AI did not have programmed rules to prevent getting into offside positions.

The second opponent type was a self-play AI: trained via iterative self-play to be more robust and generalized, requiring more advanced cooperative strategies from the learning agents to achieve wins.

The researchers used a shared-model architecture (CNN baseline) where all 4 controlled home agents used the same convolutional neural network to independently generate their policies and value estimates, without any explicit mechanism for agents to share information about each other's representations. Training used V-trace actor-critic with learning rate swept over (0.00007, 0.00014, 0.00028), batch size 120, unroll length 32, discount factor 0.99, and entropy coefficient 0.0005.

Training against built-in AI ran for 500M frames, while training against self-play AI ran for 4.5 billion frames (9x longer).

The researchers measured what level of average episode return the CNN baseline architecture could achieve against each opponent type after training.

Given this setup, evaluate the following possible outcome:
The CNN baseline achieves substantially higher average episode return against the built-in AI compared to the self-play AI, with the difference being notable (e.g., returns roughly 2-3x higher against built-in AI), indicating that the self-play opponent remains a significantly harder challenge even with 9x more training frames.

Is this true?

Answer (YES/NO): NO